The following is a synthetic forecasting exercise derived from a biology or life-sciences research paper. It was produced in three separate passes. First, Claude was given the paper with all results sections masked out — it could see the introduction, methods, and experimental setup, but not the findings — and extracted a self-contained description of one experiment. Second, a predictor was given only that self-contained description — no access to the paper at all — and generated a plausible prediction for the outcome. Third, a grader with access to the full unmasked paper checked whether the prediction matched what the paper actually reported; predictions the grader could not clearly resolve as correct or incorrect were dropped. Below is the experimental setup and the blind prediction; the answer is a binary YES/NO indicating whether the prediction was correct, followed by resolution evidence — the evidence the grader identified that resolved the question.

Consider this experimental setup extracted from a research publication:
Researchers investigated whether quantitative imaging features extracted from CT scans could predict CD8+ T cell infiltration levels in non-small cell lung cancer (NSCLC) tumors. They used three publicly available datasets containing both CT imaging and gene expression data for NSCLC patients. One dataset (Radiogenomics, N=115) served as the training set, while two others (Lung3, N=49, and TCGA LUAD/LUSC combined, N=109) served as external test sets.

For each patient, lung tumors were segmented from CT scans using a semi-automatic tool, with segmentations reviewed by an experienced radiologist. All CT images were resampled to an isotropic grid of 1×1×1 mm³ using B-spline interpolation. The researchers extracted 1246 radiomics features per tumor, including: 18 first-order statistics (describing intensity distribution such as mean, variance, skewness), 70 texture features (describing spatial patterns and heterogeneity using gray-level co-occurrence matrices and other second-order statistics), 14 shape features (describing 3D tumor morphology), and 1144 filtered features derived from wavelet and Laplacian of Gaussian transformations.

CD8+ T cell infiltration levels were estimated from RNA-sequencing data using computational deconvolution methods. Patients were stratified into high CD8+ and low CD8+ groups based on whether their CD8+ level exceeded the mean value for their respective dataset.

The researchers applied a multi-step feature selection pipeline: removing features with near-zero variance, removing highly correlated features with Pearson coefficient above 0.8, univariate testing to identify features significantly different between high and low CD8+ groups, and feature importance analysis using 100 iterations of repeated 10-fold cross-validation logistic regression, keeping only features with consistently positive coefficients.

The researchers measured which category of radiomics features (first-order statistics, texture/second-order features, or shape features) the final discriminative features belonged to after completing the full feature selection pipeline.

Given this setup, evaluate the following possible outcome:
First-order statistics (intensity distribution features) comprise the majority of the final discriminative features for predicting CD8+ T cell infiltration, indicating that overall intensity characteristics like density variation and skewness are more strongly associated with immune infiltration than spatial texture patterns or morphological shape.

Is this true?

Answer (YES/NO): YES